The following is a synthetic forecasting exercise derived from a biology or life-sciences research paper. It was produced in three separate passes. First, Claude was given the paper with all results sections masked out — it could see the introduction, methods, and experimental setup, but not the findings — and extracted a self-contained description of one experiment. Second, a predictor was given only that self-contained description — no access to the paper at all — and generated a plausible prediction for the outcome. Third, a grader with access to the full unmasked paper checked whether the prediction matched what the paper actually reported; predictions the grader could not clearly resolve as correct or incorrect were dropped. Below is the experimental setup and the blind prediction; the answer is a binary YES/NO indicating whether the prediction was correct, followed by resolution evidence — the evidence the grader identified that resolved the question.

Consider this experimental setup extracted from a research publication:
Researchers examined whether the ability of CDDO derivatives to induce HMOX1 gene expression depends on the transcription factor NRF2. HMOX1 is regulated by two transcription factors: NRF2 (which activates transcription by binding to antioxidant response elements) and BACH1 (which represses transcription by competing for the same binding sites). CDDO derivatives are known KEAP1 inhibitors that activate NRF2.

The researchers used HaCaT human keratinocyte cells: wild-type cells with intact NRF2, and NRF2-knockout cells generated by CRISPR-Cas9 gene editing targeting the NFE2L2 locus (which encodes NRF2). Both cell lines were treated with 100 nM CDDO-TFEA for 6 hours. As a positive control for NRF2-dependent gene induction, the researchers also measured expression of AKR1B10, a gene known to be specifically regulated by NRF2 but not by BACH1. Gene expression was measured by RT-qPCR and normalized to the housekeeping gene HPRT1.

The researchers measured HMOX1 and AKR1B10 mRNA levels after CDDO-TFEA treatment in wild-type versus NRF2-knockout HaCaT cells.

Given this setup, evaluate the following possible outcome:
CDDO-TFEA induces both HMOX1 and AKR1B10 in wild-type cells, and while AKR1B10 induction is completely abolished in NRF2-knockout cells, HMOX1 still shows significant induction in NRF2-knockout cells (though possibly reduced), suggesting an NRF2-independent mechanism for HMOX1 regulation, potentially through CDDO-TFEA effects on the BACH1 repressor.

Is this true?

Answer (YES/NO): YES